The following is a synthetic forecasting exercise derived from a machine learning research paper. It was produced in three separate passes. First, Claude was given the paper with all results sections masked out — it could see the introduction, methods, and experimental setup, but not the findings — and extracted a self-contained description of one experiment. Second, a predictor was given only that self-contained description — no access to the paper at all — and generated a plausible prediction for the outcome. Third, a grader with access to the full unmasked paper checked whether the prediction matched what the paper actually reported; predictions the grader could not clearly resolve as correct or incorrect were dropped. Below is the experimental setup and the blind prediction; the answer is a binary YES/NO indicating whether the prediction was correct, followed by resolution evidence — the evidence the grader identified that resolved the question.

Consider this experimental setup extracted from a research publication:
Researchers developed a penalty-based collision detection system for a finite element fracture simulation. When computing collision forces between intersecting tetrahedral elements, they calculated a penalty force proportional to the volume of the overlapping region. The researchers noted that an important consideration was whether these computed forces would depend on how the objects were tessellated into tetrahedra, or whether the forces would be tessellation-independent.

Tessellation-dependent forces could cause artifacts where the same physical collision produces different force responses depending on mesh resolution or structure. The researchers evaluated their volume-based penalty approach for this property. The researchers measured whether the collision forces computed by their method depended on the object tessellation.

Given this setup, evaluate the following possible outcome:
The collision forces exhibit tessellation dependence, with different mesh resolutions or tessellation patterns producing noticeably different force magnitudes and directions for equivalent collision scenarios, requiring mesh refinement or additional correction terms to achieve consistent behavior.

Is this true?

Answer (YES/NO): NO